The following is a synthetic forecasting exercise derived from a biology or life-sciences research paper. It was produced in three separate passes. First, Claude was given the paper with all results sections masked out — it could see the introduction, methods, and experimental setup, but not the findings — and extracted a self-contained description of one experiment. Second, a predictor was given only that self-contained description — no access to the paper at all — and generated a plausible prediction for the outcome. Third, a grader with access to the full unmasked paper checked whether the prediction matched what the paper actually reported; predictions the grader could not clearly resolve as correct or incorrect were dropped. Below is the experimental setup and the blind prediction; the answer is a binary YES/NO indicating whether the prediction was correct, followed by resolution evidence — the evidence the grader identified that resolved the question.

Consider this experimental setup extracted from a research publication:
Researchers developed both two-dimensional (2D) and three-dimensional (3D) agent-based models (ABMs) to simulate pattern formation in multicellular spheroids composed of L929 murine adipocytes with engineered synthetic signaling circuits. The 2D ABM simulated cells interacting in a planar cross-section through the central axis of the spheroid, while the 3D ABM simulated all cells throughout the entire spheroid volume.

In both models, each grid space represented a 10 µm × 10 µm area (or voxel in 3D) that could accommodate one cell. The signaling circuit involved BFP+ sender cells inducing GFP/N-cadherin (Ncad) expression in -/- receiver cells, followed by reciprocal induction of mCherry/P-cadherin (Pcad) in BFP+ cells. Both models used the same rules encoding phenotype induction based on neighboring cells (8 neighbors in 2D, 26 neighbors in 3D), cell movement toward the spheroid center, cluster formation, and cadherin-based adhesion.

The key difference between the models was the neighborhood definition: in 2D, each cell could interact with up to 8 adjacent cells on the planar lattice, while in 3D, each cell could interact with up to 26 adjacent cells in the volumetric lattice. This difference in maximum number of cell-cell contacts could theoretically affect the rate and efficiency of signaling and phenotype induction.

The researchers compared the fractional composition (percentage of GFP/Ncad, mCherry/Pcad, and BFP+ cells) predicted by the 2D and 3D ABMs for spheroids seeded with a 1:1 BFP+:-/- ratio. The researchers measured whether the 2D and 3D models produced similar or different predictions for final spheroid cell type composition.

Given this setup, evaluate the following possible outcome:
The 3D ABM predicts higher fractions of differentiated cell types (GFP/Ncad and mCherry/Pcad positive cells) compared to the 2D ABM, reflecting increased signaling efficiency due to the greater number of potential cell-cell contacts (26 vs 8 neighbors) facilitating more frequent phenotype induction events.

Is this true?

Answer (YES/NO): NO